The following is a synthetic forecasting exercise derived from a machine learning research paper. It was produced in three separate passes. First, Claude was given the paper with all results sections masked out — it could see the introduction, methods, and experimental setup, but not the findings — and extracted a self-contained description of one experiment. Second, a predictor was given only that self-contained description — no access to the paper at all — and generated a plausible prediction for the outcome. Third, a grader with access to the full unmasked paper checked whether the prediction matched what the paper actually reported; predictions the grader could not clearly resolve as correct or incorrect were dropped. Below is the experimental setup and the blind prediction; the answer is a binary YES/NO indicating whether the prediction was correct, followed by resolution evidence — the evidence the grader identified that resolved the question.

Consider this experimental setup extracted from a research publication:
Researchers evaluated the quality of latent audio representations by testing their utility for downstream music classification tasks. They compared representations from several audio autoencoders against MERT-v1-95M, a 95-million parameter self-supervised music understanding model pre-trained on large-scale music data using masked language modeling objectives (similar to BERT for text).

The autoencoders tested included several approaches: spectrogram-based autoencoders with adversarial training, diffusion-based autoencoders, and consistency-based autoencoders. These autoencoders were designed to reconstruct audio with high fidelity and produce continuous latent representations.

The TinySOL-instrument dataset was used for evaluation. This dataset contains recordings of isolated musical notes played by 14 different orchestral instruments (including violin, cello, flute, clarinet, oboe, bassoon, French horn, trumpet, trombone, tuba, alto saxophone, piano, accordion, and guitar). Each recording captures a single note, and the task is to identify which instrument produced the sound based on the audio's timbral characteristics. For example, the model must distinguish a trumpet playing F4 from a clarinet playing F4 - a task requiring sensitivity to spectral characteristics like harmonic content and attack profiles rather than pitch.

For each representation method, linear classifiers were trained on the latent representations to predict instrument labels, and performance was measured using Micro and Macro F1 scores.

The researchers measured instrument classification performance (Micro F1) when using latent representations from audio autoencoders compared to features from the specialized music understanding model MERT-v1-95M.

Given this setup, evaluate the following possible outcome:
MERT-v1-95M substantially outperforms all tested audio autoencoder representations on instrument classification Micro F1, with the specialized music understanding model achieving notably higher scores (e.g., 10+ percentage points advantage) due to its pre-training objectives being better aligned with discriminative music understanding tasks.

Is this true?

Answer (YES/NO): NO